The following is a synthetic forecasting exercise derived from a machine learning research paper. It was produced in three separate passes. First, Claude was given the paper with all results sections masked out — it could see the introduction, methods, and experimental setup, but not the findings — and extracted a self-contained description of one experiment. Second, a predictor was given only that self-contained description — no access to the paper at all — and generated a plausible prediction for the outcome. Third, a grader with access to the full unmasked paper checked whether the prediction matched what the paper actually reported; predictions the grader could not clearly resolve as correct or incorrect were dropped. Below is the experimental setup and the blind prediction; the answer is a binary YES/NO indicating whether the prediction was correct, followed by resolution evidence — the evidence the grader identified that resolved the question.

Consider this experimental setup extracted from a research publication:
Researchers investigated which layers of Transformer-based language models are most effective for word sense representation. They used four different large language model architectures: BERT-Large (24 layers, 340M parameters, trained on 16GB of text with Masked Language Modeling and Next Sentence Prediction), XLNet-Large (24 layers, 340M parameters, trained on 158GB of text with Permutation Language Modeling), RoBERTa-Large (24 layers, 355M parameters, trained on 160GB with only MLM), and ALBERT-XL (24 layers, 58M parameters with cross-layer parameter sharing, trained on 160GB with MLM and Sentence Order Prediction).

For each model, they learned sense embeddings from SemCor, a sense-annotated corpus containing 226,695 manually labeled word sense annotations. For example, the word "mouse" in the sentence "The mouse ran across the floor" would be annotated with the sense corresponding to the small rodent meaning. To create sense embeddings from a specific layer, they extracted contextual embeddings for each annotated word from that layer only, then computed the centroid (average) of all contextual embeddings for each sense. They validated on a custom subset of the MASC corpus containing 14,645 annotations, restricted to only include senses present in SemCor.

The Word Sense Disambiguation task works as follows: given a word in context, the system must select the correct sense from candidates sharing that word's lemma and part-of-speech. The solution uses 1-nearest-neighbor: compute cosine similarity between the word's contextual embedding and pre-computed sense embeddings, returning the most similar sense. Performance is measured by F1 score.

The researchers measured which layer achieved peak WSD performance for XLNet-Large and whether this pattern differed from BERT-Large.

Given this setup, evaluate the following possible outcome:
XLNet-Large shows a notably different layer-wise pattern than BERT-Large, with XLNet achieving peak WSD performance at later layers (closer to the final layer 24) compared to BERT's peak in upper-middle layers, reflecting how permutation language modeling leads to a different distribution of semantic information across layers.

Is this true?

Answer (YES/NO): NO